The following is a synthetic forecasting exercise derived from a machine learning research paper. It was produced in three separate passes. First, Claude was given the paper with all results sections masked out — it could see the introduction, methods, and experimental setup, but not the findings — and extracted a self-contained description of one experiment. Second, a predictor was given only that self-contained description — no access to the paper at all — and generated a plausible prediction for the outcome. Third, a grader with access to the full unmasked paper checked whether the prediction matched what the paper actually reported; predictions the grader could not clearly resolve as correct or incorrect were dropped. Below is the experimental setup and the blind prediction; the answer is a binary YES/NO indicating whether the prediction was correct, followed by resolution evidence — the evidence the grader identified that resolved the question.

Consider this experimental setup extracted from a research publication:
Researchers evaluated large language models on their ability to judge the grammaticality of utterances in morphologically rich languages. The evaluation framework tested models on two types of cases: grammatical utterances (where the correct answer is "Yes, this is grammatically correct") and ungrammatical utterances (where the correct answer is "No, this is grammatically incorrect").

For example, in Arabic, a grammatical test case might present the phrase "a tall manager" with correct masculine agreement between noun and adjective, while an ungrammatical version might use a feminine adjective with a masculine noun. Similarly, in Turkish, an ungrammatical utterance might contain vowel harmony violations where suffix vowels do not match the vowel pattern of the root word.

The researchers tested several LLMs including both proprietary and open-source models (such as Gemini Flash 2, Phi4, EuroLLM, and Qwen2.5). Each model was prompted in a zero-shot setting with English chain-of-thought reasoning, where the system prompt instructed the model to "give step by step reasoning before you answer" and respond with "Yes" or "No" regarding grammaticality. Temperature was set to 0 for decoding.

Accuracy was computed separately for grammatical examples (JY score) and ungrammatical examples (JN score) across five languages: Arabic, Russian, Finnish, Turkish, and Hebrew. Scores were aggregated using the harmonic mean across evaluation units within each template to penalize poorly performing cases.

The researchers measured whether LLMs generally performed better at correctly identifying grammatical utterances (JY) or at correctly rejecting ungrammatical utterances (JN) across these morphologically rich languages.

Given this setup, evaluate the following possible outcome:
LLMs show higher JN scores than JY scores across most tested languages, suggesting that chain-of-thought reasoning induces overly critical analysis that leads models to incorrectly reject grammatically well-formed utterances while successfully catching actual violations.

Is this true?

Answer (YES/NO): NO